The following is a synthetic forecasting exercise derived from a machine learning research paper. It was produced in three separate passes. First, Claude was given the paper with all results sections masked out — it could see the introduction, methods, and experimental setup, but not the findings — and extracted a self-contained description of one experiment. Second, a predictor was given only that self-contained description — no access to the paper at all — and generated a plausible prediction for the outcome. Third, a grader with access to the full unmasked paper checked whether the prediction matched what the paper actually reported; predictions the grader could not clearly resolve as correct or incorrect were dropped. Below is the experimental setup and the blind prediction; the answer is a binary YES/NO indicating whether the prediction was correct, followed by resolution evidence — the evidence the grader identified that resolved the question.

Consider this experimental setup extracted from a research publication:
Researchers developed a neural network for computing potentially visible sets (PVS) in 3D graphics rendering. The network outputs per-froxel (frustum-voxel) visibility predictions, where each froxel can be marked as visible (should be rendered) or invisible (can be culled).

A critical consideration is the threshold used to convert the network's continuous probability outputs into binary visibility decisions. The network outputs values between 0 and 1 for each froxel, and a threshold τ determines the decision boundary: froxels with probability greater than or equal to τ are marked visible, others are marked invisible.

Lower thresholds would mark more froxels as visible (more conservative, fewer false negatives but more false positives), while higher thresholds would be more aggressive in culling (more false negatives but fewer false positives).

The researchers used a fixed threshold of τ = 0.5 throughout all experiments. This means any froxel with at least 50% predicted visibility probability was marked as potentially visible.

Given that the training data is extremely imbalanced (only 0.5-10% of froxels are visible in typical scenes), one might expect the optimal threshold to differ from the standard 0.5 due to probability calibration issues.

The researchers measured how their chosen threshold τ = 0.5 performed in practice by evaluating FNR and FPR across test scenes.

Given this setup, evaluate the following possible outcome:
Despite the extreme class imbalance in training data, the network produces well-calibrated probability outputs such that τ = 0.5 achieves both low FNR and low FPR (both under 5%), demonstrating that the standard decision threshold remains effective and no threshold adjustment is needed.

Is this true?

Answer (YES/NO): YES